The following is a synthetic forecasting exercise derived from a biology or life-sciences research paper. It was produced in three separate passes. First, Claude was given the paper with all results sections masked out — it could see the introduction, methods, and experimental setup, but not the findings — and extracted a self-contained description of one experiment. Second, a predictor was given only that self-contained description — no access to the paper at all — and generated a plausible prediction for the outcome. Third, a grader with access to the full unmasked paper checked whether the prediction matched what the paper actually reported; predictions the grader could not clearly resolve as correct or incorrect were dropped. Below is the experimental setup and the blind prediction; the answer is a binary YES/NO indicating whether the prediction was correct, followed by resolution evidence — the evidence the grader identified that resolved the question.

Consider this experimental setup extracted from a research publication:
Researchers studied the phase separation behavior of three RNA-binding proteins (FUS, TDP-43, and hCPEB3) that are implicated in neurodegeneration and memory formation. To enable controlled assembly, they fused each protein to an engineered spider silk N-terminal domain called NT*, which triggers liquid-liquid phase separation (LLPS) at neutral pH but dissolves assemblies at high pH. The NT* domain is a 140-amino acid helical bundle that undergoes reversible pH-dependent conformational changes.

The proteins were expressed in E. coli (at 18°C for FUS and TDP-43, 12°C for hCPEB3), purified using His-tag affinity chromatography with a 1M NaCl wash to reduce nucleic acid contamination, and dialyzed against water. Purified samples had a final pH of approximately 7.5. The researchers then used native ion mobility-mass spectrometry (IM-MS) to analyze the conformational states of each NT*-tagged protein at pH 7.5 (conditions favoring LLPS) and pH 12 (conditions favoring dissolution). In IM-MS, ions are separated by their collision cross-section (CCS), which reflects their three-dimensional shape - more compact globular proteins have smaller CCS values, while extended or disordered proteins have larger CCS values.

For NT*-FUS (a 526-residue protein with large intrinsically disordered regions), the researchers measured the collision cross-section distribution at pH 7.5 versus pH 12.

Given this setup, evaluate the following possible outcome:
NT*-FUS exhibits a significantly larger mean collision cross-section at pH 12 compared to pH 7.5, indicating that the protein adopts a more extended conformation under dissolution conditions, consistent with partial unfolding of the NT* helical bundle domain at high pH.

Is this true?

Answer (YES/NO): NO